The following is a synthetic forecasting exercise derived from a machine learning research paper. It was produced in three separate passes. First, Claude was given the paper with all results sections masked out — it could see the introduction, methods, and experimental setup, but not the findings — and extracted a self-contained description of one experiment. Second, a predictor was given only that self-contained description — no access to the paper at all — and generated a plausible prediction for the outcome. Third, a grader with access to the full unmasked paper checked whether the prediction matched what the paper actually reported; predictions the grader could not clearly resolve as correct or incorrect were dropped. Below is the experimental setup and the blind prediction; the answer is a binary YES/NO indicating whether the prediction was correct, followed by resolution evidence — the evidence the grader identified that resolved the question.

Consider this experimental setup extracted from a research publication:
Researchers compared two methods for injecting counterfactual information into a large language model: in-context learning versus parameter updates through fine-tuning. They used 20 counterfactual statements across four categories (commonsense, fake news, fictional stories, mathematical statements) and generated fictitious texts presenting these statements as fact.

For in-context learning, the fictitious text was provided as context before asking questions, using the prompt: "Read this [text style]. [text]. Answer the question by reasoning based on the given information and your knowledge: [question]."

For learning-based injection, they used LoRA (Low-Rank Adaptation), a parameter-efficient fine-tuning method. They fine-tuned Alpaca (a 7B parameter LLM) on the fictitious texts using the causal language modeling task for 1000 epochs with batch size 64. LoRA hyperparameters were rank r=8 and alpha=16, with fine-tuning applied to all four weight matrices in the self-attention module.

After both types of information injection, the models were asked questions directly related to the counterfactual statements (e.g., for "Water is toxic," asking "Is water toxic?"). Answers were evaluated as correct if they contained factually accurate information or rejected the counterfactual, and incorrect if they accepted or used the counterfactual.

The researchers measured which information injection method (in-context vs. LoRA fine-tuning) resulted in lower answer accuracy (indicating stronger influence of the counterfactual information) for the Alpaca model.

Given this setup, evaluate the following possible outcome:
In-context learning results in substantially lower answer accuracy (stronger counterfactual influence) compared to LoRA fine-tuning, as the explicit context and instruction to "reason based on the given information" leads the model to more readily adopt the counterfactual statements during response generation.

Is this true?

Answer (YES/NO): YES